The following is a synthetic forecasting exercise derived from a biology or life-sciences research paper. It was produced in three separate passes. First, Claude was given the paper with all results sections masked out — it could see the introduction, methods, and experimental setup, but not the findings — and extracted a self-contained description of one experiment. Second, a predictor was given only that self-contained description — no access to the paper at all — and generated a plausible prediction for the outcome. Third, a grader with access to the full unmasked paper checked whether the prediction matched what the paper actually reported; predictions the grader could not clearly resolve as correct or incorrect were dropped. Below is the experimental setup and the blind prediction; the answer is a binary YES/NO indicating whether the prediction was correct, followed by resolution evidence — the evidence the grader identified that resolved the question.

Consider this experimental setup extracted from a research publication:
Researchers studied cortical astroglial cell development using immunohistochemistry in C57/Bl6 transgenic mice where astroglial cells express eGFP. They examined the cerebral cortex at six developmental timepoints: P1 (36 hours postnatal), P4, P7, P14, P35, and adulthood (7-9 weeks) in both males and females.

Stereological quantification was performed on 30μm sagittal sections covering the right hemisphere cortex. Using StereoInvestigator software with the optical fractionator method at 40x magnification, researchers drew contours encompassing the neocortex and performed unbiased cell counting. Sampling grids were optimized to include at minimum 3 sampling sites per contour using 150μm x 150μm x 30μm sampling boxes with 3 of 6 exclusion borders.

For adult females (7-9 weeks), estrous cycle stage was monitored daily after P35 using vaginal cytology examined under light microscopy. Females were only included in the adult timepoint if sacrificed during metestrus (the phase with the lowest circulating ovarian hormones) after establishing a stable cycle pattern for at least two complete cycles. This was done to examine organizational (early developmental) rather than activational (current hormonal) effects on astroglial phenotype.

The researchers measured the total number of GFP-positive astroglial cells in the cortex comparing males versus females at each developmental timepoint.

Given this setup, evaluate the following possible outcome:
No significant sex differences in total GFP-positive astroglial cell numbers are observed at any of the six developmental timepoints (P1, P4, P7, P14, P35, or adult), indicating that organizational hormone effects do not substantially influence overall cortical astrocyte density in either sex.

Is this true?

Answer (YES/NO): YES